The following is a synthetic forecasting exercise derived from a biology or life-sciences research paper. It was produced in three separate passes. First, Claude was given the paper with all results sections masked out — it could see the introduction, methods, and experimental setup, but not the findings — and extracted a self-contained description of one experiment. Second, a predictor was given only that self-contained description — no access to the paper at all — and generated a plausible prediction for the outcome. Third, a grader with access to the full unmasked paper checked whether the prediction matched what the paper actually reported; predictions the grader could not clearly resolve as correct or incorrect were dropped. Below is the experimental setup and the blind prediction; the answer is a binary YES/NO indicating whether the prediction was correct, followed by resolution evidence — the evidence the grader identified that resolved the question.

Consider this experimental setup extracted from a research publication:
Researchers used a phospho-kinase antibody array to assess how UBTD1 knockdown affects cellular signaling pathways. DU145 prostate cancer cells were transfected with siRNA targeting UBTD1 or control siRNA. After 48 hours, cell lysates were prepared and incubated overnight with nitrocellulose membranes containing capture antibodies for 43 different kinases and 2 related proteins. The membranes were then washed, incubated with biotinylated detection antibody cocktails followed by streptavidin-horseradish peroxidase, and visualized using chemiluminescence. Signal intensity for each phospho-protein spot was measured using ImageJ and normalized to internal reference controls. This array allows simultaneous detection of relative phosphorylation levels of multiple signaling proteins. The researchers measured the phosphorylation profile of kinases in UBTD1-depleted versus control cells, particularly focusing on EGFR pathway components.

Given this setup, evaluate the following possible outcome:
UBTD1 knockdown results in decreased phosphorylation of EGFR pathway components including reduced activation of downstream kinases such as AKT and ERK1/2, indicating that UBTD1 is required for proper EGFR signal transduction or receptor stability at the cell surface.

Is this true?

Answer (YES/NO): NO